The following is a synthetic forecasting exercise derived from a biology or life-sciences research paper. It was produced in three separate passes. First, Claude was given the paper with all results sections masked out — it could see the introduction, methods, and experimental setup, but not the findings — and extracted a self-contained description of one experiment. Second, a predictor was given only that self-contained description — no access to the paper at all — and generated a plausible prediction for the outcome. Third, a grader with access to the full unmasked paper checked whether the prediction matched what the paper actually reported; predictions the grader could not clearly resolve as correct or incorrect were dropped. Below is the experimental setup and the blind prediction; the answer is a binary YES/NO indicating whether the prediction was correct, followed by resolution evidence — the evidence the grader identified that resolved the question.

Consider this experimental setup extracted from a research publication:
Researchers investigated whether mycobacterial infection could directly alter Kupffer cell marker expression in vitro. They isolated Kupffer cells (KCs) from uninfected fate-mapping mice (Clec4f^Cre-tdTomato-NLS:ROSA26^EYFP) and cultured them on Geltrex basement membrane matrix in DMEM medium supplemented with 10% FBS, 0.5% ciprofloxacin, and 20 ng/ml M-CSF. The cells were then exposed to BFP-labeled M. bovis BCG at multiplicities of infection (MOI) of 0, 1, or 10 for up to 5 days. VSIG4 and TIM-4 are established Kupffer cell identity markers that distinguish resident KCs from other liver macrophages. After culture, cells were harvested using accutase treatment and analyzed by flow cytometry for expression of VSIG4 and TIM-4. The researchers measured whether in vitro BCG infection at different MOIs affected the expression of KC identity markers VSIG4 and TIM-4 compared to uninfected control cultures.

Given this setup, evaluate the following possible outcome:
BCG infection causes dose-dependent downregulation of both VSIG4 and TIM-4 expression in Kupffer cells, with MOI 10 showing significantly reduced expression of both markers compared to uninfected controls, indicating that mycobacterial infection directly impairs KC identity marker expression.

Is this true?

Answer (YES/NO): NO